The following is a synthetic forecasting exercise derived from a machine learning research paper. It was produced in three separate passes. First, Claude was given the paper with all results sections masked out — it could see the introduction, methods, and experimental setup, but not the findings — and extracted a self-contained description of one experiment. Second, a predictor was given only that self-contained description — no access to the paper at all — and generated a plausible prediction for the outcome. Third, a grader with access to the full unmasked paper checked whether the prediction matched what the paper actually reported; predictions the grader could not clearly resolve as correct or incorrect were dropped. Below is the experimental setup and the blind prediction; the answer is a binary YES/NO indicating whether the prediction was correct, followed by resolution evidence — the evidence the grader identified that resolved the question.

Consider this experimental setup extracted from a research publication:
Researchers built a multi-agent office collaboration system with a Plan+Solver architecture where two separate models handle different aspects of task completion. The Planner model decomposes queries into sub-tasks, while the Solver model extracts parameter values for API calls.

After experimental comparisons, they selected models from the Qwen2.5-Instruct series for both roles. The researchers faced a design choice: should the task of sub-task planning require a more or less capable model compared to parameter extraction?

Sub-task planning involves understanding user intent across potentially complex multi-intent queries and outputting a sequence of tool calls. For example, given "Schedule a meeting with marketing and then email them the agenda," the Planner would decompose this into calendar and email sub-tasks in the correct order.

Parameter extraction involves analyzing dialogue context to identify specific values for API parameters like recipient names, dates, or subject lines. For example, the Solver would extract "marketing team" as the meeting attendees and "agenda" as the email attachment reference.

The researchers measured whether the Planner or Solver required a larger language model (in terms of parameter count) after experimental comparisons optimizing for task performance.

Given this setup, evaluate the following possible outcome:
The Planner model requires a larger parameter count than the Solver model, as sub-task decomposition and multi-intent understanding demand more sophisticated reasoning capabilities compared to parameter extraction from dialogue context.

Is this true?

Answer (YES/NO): YES